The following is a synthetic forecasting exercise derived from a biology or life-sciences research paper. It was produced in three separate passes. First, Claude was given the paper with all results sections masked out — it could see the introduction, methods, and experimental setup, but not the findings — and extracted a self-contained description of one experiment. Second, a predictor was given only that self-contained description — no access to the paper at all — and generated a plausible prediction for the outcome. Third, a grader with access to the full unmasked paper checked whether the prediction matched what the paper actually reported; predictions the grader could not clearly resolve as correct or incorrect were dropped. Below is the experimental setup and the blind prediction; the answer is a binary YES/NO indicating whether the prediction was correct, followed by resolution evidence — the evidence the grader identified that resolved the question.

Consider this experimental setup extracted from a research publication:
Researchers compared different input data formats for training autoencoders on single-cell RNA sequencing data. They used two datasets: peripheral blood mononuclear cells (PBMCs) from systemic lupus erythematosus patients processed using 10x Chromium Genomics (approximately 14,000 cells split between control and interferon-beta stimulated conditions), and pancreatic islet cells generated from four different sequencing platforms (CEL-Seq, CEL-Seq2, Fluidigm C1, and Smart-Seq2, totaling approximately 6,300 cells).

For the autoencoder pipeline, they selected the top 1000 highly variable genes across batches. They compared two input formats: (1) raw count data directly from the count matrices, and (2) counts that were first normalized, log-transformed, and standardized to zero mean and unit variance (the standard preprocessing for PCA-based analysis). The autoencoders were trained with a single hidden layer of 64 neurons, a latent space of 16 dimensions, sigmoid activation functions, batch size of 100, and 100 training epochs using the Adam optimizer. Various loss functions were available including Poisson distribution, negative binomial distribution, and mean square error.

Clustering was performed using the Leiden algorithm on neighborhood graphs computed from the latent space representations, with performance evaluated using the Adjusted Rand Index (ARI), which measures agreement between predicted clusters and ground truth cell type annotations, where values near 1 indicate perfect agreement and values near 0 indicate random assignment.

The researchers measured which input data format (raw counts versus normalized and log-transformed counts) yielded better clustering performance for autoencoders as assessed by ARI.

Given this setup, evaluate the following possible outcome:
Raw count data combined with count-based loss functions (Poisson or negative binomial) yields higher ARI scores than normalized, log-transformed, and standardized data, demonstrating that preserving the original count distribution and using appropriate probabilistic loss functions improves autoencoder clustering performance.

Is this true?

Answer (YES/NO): YES